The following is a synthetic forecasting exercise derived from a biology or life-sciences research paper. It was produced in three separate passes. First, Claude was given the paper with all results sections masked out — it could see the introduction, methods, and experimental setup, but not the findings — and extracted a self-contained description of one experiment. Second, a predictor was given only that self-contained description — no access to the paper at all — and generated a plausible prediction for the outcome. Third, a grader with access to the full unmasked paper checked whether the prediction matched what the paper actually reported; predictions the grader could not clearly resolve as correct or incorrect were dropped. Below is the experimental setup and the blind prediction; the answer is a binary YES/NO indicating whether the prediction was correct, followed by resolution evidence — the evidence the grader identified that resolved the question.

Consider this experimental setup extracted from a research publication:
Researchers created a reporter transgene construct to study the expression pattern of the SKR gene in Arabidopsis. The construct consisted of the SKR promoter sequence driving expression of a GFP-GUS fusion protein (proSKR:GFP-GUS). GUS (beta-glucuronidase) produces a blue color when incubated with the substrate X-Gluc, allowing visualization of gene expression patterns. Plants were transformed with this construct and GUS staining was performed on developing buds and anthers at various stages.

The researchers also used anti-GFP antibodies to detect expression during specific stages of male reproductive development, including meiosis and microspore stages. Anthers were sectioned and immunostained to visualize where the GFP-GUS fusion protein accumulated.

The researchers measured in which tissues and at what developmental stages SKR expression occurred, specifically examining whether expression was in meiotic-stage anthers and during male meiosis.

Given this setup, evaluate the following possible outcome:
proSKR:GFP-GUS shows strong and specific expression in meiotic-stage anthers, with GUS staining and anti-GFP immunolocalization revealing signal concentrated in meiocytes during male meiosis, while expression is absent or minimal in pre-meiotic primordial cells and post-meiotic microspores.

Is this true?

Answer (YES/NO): NO